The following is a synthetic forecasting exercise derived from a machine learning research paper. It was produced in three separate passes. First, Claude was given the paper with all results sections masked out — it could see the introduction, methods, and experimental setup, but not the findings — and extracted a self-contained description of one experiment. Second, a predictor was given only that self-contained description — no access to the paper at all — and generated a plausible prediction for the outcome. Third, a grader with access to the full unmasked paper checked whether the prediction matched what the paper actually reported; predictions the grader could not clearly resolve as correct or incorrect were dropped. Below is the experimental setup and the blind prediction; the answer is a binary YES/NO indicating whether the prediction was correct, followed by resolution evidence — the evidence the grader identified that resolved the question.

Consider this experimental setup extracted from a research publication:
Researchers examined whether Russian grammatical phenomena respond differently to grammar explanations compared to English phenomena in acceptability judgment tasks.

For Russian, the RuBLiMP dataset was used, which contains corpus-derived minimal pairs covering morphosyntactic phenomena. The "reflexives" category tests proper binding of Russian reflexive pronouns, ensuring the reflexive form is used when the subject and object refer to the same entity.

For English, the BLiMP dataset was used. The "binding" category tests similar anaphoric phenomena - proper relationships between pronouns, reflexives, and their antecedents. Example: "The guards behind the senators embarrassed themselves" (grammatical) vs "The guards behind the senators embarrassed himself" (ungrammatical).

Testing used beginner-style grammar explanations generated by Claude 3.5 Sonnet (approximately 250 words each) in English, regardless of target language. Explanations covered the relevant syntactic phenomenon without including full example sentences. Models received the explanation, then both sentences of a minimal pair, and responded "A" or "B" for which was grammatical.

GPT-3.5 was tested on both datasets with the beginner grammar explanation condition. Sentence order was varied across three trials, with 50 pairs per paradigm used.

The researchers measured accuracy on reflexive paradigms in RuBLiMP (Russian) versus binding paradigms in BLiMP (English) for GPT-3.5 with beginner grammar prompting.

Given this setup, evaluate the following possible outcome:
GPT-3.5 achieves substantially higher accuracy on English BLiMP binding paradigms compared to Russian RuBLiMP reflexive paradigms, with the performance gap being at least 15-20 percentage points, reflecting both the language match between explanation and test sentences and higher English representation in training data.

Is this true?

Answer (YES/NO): NO